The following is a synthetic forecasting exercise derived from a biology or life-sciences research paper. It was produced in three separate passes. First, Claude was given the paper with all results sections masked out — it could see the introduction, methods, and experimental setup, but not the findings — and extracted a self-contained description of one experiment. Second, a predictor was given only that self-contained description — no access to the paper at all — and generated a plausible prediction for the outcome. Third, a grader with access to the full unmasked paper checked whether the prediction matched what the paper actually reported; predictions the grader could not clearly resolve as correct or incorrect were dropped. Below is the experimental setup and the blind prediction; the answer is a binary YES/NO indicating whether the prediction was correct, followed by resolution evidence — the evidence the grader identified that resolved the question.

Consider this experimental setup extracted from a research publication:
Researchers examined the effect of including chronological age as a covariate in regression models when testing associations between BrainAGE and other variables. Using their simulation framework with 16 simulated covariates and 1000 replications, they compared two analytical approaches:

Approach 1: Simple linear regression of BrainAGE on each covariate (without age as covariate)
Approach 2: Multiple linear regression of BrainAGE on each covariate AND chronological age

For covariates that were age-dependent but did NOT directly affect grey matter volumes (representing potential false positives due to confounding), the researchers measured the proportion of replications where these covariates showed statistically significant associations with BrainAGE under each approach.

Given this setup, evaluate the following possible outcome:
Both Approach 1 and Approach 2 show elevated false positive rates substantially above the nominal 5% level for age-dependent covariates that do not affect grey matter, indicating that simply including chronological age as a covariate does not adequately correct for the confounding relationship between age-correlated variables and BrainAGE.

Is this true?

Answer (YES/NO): NO